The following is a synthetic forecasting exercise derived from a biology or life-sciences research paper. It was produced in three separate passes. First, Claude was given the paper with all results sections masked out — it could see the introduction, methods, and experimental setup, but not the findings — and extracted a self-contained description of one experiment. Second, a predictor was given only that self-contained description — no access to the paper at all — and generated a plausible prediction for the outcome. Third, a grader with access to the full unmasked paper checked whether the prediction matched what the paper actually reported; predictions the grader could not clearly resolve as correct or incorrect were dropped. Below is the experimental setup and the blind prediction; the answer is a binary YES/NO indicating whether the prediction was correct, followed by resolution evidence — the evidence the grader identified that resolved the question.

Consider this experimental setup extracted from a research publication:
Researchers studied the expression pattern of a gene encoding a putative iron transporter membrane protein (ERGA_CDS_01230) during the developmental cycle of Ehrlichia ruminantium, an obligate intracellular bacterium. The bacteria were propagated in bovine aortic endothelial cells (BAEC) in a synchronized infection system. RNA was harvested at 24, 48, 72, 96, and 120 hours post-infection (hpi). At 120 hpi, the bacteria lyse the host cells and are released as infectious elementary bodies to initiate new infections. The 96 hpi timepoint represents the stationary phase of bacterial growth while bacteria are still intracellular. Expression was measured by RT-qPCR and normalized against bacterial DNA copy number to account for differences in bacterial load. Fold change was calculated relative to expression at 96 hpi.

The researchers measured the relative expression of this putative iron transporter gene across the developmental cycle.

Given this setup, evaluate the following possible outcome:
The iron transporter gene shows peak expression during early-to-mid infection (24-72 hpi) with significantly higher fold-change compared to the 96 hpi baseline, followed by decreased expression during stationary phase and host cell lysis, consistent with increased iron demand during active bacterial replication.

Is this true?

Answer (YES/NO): NO